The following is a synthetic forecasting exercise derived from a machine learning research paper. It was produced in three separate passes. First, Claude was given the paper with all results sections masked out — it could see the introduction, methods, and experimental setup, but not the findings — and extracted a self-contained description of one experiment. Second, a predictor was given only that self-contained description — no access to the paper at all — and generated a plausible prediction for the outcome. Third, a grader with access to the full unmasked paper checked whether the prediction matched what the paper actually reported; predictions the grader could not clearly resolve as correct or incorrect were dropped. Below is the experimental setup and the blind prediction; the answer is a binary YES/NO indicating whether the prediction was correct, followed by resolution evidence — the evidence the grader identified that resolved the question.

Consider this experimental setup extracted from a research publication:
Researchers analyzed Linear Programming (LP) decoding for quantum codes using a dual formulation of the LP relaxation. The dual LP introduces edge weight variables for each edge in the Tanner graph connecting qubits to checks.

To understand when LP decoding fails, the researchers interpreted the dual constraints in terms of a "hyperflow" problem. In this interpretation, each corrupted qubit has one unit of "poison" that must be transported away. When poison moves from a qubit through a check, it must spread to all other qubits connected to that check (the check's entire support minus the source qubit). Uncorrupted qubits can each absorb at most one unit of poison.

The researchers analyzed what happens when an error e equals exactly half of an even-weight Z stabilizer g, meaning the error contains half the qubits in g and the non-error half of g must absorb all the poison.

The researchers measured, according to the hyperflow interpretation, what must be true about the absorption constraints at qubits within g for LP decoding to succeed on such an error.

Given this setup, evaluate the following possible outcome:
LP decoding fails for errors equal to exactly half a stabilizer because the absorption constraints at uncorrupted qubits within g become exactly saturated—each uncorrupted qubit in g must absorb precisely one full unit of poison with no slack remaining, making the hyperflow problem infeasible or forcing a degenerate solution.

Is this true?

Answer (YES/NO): NO